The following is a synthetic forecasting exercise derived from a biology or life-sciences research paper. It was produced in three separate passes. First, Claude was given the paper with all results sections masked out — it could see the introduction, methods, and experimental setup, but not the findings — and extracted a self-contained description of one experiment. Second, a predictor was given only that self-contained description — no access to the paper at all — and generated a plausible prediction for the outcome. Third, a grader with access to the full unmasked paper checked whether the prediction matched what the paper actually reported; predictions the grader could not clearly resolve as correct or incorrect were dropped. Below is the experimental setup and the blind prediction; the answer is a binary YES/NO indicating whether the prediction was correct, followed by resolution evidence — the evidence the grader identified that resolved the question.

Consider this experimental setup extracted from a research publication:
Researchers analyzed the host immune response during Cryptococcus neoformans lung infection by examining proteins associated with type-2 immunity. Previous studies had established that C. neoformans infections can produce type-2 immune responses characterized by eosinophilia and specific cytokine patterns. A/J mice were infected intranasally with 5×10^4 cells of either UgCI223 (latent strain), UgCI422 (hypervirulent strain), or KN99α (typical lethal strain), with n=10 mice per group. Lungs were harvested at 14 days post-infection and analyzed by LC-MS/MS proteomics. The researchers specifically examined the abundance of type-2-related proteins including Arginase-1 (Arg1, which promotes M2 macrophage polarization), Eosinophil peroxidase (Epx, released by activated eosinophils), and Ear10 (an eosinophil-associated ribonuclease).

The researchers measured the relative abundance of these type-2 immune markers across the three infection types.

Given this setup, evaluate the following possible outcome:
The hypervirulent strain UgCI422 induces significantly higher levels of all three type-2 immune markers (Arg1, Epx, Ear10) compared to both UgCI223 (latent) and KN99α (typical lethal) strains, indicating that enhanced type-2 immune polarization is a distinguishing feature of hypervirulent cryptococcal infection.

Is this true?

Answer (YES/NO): NO